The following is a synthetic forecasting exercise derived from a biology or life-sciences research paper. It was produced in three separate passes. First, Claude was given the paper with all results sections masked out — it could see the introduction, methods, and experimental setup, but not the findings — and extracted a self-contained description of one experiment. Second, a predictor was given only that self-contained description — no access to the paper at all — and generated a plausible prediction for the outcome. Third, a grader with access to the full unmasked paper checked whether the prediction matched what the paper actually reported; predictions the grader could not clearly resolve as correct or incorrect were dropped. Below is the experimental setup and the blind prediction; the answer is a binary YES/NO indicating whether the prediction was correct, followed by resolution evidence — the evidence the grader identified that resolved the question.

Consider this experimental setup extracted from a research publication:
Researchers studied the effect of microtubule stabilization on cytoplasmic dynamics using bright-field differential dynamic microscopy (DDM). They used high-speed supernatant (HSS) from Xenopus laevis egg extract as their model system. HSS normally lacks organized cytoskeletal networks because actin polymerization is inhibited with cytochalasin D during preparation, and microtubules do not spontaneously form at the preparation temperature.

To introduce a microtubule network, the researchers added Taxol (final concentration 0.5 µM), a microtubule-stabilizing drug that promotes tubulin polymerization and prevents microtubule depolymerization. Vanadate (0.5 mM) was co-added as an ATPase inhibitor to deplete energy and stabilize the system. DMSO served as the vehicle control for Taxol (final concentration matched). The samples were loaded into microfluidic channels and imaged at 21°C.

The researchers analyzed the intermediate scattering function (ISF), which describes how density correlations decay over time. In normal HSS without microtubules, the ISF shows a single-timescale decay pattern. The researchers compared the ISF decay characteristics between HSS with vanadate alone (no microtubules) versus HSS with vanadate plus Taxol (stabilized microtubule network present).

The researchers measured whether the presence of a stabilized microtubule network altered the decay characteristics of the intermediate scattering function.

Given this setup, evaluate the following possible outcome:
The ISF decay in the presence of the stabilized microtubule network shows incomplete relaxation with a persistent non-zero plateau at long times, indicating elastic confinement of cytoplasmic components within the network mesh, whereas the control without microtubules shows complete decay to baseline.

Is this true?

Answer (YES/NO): NO